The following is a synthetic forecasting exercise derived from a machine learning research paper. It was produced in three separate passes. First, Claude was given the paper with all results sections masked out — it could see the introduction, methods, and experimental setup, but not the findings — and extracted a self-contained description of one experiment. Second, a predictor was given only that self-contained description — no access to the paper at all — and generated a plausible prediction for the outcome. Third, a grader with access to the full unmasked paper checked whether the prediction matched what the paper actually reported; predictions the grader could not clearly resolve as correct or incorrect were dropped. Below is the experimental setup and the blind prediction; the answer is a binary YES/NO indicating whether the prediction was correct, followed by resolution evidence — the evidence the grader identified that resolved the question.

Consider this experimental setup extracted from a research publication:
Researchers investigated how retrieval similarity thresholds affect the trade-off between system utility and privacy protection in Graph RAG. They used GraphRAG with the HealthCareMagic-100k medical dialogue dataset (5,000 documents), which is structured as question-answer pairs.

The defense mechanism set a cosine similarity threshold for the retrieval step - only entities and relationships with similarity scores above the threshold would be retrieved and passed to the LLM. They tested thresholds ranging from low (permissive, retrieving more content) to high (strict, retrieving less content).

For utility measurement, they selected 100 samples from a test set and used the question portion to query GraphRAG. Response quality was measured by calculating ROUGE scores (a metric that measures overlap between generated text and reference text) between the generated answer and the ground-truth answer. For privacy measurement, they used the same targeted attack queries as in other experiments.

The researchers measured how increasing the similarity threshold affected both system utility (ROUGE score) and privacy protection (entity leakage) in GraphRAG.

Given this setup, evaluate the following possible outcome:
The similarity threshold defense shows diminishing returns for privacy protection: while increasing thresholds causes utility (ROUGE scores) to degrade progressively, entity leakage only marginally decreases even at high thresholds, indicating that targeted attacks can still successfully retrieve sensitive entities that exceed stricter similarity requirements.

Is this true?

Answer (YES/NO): NO